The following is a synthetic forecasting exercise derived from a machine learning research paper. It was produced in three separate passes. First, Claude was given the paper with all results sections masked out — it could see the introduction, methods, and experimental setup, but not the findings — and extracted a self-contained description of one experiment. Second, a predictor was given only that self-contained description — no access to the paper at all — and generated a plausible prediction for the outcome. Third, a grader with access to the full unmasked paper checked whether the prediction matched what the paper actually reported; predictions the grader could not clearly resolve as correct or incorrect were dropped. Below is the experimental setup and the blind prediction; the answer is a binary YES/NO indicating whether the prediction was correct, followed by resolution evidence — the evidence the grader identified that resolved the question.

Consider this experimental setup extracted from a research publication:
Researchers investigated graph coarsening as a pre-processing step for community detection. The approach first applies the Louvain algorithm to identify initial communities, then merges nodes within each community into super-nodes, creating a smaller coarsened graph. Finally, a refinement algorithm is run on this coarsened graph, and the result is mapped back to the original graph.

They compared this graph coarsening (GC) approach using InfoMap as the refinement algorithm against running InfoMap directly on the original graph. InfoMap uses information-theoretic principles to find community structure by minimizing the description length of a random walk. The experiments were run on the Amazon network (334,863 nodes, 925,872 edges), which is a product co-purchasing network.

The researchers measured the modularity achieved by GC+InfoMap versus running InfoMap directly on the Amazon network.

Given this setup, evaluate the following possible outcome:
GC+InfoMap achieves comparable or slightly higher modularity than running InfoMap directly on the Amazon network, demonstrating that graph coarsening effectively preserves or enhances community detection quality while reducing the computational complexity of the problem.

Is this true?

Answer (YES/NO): NO